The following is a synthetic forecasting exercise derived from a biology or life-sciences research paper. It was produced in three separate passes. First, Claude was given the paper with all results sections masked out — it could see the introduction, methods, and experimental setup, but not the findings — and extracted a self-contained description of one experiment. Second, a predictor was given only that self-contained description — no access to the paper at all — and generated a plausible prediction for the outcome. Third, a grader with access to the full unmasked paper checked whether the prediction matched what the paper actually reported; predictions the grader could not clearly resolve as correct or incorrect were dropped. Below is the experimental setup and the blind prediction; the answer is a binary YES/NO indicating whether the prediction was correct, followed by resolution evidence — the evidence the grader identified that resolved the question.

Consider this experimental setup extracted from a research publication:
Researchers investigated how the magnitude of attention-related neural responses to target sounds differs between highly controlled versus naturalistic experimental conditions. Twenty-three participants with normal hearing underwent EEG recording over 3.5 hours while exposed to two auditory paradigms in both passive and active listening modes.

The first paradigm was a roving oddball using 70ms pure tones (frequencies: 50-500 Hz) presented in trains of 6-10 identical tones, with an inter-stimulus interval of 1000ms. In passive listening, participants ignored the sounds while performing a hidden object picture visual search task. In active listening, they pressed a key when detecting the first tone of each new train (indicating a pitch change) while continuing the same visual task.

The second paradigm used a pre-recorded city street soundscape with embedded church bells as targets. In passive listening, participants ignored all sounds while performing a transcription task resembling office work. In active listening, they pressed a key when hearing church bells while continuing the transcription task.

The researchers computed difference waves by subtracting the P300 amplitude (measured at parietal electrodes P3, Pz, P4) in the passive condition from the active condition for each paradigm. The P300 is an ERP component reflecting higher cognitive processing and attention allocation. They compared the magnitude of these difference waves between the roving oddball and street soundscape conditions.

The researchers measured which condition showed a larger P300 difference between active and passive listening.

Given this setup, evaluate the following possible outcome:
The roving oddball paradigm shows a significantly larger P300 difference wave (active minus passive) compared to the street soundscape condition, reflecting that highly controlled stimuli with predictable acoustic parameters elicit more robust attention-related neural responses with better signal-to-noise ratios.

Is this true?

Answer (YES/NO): NO